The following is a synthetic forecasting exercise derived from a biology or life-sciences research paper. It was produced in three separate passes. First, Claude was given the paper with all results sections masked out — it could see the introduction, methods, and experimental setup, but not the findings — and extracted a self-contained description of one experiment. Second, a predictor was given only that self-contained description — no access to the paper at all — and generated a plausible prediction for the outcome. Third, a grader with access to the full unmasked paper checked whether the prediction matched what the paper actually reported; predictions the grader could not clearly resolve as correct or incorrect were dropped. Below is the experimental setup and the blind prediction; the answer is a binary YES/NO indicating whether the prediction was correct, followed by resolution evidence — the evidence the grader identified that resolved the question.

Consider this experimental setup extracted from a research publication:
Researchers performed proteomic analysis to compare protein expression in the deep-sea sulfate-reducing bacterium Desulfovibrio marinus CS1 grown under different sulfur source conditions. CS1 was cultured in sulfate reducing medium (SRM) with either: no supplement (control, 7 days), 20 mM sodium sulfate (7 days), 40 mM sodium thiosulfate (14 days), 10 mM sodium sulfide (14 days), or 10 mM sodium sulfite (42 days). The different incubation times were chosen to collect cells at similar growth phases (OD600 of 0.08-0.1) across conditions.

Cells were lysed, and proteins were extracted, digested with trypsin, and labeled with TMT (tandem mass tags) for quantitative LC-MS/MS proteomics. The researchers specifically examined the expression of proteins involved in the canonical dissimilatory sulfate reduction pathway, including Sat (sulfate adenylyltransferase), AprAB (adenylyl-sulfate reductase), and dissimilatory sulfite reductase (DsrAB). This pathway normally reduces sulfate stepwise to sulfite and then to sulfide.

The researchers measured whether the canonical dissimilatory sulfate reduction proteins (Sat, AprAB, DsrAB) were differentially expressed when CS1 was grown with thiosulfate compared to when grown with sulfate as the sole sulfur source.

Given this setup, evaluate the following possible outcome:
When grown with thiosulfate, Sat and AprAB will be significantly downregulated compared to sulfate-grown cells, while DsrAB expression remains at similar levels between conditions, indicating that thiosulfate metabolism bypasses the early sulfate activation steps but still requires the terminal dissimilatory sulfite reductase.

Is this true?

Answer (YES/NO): NO